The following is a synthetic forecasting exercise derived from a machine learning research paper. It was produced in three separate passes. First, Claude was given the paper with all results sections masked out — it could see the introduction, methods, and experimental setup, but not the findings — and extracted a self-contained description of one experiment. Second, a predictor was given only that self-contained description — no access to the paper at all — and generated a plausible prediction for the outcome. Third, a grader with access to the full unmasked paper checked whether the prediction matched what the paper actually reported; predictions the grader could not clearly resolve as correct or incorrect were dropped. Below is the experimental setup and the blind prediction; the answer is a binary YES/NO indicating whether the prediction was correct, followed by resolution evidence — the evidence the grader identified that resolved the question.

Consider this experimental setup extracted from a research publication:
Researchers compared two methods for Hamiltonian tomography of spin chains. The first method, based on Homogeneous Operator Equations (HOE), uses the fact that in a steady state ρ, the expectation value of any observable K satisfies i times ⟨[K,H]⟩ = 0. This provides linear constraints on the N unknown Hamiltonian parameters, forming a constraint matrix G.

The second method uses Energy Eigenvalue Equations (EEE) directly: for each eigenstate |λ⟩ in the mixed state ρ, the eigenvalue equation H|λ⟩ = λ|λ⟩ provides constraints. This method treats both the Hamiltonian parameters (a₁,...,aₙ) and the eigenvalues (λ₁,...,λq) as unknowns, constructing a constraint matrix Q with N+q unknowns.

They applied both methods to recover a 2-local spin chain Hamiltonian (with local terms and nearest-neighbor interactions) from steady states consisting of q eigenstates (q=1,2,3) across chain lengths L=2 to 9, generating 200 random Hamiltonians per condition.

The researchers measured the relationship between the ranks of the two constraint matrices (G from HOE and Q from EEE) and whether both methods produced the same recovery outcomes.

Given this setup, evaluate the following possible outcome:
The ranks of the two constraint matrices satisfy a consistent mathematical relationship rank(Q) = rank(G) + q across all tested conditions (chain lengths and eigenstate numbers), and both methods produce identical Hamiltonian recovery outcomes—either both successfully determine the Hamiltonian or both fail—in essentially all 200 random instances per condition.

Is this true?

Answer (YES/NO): YES